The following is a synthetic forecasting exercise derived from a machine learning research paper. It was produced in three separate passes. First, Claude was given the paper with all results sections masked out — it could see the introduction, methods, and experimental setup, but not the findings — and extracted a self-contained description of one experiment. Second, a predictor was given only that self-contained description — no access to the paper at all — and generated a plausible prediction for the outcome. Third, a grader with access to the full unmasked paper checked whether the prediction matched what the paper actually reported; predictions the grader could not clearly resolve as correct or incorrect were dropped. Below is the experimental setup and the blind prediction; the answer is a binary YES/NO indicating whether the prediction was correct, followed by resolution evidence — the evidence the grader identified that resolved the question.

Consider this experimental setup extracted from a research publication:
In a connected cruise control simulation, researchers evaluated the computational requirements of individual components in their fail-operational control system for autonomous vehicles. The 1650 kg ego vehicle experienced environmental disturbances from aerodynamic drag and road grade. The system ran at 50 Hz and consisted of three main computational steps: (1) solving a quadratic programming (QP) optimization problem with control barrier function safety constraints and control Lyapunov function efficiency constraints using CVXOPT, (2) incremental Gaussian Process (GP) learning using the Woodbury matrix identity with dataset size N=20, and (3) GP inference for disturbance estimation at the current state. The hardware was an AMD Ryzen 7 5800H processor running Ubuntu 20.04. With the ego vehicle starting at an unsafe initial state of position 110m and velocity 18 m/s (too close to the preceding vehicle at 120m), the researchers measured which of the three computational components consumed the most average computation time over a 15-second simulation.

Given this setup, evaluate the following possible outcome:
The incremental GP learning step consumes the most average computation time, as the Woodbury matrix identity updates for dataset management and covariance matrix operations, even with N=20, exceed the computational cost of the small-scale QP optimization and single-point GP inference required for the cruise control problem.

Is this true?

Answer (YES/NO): YES